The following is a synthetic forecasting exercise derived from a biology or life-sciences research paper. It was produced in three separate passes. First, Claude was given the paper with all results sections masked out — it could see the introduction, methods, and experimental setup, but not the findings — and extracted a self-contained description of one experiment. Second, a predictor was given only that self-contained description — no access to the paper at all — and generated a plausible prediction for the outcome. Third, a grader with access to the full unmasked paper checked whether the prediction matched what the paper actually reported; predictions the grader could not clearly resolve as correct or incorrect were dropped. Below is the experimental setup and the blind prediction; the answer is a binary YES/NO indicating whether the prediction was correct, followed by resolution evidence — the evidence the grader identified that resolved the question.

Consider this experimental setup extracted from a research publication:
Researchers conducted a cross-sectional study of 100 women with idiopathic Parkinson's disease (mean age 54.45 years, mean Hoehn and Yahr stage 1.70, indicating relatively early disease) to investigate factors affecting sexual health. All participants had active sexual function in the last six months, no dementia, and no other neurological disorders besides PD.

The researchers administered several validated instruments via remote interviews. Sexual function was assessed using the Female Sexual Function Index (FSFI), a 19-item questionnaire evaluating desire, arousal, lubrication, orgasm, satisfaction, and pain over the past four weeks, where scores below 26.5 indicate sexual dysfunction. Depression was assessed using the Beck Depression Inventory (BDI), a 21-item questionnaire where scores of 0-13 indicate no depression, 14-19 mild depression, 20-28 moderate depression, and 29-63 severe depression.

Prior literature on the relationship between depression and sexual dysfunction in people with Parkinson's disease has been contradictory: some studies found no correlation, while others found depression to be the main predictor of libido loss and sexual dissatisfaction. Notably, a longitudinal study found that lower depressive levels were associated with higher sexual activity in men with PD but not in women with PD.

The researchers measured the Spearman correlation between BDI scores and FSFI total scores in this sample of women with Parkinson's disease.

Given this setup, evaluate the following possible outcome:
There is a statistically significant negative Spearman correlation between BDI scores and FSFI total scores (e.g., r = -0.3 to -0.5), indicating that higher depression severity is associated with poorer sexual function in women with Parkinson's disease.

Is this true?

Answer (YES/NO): NO